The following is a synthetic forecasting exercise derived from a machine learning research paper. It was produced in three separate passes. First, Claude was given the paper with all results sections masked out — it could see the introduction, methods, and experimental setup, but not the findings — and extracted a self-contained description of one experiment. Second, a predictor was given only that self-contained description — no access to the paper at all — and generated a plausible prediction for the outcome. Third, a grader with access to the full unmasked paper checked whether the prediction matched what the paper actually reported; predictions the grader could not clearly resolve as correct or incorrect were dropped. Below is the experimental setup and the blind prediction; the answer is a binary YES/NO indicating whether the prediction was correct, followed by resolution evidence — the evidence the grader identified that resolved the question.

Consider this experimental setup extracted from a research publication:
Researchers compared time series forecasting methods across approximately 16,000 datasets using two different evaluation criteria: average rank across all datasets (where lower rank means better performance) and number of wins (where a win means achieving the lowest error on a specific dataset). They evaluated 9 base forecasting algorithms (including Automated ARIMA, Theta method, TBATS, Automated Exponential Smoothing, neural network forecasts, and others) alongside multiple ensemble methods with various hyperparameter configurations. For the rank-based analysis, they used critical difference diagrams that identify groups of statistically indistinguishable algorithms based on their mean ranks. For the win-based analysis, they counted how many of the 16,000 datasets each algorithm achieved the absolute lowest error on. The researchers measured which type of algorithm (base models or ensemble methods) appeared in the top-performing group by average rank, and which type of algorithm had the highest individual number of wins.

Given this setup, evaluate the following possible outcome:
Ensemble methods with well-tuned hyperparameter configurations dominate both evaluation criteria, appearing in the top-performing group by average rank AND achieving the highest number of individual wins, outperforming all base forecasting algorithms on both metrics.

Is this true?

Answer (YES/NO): NO